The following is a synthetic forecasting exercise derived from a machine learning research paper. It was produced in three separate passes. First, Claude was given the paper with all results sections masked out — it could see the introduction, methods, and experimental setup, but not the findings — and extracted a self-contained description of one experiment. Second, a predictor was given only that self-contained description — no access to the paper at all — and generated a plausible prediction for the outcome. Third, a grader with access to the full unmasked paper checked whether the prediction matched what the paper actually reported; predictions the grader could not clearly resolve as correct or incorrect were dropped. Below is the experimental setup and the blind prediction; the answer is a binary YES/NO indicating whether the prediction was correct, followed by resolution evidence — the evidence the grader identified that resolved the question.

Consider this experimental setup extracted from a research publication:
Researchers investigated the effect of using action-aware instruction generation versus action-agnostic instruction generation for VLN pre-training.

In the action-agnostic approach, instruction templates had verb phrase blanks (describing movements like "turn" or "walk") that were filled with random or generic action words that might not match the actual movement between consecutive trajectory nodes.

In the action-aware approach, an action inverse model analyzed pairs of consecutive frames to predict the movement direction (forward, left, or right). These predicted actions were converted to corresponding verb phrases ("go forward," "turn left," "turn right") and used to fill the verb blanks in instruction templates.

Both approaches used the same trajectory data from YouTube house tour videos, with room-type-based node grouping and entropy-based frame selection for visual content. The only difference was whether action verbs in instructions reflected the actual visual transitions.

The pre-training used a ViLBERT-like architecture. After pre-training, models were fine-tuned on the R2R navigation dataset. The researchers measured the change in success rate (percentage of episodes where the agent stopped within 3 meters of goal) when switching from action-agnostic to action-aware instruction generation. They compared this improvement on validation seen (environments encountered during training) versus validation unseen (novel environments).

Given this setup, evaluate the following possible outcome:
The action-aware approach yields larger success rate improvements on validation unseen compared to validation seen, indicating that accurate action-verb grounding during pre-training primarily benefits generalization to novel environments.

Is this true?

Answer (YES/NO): YES